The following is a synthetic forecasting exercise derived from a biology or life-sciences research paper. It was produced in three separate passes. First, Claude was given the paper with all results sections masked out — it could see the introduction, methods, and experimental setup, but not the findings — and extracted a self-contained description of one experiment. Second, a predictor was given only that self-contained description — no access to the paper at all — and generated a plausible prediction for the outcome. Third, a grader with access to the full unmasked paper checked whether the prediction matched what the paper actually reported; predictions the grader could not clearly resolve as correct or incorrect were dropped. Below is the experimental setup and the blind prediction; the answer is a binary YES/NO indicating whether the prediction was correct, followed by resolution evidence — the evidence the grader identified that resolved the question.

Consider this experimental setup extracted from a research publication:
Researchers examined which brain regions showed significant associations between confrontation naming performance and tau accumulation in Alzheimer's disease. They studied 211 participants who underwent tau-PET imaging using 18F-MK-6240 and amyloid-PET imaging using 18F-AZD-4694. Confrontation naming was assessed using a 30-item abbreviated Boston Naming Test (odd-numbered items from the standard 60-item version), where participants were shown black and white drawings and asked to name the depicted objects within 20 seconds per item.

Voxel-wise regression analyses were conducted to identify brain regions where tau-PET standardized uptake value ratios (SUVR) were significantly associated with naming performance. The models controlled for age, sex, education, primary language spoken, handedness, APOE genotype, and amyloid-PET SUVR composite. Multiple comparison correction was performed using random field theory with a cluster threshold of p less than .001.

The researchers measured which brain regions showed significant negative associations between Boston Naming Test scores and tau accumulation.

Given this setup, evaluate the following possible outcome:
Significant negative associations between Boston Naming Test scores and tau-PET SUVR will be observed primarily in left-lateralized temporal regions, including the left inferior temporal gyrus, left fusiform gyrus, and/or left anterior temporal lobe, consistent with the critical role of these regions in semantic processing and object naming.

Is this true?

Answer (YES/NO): NO